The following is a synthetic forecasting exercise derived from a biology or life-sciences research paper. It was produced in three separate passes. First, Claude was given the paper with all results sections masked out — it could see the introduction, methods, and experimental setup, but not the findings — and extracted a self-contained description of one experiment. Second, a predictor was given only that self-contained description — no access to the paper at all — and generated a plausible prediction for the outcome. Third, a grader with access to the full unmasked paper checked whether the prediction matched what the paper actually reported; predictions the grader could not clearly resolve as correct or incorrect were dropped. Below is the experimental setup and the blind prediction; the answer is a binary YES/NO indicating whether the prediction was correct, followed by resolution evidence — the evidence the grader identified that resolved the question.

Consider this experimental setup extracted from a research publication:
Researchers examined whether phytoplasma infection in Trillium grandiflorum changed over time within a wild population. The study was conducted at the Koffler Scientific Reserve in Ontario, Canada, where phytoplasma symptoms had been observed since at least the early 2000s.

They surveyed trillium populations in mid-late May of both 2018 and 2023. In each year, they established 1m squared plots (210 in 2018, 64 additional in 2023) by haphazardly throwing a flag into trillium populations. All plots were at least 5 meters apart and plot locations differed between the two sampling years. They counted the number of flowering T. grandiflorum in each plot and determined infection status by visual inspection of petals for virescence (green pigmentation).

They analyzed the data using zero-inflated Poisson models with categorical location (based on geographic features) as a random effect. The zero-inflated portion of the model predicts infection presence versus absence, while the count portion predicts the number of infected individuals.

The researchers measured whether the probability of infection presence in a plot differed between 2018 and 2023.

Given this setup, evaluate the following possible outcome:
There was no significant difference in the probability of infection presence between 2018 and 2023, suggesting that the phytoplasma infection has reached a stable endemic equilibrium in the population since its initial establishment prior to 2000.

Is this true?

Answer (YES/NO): NO